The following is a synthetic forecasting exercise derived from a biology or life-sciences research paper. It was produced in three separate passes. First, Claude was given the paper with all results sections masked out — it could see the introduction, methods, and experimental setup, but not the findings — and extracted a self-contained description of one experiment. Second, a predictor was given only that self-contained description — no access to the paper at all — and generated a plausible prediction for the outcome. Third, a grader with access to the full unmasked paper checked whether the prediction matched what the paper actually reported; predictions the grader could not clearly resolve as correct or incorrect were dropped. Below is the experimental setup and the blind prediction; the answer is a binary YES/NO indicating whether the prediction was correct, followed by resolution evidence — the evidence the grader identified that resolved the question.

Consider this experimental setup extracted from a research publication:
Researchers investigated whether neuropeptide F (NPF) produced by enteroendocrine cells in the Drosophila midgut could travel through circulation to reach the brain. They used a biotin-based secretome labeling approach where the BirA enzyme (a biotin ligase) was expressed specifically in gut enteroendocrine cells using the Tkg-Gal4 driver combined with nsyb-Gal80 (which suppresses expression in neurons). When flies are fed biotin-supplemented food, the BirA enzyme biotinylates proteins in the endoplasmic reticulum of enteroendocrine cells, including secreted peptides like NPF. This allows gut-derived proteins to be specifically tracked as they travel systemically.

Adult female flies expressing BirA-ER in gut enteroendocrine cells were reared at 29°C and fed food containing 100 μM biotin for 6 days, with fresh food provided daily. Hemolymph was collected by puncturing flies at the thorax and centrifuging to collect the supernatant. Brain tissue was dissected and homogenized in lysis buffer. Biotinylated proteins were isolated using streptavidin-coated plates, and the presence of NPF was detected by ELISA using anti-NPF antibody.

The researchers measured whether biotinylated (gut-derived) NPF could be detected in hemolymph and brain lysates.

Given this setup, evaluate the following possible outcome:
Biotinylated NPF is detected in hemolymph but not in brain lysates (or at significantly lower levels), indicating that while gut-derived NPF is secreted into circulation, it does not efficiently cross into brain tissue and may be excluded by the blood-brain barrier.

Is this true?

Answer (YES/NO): NO